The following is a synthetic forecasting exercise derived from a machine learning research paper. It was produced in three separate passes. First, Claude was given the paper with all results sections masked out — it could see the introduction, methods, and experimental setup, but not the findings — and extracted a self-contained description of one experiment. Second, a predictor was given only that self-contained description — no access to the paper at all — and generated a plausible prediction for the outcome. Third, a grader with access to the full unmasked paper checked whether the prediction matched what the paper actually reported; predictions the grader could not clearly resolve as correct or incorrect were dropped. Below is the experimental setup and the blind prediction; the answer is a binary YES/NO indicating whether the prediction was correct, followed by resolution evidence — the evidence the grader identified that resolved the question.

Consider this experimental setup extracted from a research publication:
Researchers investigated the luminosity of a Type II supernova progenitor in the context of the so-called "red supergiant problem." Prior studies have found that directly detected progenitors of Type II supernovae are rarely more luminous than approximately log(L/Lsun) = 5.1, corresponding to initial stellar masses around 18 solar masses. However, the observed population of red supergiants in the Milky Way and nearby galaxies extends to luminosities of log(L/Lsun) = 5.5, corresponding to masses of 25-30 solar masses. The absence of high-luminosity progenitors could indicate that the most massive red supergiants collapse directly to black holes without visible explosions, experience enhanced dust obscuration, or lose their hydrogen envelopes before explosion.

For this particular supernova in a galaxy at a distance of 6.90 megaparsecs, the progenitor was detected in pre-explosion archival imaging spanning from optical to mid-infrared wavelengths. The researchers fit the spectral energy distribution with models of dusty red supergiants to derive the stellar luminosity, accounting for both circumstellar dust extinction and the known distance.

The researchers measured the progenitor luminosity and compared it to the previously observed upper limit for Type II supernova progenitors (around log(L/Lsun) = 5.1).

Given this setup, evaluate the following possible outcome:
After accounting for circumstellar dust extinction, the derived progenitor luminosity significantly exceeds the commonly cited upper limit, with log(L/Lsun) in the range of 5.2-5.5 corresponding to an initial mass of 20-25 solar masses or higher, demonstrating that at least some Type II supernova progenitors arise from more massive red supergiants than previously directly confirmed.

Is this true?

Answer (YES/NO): NO